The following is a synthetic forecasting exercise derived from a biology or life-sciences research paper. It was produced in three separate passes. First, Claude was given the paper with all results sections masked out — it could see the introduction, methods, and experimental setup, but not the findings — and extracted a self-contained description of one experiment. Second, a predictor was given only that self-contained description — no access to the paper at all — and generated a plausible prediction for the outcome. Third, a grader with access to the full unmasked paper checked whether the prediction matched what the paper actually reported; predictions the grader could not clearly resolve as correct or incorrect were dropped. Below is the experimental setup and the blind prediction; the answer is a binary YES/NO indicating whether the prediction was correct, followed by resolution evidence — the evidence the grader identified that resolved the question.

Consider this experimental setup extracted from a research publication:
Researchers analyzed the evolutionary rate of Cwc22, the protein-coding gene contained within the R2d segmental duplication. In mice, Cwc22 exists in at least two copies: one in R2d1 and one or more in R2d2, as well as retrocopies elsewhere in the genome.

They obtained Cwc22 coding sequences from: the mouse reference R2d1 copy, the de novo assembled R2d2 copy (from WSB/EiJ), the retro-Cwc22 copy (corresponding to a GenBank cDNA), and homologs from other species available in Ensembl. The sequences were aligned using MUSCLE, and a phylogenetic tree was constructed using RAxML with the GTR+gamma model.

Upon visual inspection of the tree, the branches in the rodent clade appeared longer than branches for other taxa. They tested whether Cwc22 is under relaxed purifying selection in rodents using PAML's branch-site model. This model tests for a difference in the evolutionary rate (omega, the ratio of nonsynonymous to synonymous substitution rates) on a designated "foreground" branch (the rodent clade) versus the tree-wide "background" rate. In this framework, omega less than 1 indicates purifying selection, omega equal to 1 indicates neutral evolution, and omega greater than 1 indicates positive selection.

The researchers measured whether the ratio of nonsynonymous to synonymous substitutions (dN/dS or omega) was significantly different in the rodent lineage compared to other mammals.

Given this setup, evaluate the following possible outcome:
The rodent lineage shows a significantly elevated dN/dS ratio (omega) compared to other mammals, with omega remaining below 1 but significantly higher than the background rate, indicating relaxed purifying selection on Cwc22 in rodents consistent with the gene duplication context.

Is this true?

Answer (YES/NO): NO